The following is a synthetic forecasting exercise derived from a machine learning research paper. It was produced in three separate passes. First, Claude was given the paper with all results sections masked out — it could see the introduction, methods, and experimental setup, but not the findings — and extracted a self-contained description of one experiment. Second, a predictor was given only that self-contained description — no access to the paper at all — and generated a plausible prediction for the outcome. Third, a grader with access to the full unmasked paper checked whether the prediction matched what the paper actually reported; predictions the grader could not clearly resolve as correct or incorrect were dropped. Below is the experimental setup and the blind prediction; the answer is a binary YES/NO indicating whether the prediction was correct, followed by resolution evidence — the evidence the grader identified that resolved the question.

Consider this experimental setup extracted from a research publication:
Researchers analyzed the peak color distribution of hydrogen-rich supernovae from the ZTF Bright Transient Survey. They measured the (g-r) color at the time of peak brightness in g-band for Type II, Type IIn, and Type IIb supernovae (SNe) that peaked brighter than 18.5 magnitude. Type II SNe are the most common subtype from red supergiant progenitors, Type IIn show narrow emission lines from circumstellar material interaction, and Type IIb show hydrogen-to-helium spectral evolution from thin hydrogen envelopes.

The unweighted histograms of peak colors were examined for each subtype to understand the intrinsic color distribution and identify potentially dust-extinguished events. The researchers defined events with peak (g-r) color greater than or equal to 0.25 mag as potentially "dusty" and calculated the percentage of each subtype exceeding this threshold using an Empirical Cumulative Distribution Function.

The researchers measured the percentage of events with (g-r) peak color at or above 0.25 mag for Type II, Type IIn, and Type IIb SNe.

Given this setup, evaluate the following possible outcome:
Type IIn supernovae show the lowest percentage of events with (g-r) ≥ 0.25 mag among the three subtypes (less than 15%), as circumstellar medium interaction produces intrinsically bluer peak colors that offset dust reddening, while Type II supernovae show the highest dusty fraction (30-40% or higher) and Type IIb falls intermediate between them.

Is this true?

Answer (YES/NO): NO